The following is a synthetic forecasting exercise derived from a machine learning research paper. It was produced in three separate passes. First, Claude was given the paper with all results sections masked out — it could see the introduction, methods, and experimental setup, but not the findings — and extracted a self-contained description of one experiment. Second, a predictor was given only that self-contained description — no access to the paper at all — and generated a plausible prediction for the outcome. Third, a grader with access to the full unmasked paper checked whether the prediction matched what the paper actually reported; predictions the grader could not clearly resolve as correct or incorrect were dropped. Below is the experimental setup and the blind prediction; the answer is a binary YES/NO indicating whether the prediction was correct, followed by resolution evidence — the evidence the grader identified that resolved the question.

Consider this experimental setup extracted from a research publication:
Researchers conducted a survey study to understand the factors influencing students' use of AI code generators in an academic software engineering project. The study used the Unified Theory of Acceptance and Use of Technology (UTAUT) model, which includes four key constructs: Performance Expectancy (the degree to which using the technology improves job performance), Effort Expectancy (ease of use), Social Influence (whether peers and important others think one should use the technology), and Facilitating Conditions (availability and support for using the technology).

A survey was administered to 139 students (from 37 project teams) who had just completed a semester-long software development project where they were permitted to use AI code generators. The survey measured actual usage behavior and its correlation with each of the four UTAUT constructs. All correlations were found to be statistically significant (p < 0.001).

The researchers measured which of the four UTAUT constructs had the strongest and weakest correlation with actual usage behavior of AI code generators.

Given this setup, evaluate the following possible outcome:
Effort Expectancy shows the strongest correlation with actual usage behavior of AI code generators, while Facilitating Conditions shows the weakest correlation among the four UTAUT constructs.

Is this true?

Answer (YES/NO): NO